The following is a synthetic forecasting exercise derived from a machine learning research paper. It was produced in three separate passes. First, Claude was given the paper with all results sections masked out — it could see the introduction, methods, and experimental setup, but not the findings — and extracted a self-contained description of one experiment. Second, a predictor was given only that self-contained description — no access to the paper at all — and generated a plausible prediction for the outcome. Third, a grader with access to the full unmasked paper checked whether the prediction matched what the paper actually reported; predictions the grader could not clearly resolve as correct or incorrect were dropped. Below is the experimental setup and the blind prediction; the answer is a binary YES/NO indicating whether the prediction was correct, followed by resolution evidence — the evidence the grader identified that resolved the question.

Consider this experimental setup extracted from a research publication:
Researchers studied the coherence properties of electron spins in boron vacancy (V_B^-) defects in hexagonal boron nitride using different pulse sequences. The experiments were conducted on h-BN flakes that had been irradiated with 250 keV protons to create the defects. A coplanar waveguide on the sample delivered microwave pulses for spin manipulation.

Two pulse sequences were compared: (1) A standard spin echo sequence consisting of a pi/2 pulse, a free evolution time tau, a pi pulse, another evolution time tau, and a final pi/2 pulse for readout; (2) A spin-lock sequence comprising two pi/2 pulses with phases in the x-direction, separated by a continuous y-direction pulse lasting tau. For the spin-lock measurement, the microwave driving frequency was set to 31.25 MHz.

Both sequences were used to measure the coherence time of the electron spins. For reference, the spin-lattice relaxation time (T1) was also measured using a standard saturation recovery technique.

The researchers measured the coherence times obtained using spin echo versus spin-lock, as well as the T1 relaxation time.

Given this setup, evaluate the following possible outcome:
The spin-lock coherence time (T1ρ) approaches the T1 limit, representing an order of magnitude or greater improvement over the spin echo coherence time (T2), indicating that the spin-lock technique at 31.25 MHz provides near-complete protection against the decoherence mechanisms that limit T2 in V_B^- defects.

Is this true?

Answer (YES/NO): YES